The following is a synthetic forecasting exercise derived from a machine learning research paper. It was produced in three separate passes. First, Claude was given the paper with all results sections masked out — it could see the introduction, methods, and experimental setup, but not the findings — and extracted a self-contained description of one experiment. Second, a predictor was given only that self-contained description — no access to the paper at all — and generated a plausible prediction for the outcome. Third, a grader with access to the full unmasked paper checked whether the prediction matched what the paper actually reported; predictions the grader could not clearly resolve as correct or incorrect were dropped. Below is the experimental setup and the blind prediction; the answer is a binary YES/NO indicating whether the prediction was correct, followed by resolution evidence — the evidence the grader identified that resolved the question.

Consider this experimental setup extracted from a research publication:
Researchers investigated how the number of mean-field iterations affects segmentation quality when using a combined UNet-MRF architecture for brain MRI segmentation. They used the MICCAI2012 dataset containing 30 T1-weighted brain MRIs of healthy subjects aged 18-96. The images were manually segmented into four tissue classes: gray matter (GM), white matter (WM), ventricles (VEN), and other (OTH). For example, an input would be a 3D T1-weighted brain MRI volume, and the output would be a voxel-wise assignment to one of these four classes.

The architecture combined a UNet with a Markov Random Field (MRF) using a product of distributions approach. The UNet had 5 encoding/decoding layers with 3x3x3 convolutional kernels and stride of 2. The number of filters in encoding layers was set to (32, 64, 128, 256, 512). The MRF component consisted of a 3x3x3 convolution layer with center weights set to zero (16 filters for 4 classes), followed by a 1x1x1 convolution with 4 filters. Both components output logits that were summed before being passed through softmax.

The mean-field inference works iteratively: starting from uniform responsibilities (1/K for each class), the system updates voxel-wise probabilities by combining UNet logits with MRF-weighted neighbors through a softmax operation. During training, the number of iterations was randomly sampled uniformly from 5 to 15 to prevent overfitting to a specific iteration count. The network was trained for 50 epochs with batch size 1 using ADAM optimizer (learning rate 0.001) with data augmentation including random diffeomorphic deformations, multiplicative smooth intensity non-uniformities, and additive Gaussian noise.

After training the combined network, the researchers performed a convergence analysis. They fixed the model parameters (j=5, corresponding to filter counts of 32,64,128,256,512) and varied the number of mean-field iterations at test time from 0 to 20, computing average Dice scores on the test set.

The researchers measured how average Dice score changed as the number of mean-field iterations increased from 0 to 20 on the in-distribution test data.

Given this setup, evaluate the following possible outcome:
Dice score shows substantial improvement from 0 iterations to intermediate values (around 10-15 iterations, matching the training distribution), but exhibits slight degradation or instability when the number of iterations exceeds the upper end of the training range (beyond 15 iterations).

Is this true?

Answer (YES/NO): NO